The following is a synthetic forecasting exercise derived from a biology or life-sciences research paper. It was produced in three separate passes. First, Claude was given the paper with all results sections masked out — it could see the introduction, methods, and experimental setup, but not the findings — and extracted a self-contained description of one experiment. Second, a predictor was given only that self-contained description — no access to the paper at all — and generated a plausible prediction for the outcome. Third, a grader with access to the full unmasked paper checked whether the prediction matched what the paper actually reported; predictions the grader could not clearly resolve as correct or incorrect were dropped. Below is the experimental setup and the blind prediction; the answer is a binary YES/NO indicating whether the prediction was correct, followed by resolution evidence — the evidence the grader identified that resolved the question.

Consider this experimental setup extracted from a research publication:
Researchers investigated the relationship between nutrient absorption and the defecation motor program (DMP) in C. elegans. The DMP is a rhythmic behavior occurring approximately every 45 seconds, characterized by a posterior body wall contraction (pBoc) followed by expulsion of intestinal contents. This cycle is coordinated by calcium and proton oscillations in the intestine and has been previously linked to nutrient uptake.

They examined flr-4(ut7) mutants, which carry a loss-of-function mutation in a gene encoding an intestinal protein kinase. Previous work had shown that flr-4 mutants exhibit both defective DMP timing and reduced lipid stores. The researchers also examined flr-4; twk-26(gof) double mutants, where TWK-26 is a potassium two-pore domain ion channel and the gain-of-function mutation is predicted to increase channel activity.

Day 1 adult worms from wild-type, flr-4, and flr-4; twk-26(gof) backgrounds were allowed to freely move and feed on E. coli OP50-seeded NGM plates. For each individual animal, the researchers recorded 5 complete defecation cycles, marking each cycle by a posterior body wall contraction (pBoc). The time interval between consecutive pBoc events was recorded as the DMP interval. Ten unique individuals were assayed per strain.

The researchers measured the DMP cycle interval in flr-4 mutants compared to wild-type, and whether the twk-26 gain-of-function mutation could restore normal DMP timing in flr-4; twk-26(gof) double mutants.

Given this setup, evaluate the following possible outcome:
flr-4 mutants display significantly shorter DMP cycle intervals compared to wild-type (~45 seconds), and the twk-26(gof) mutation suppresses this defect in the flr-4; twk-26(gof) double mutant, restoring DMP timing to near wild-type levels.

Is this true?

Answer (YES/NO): NO